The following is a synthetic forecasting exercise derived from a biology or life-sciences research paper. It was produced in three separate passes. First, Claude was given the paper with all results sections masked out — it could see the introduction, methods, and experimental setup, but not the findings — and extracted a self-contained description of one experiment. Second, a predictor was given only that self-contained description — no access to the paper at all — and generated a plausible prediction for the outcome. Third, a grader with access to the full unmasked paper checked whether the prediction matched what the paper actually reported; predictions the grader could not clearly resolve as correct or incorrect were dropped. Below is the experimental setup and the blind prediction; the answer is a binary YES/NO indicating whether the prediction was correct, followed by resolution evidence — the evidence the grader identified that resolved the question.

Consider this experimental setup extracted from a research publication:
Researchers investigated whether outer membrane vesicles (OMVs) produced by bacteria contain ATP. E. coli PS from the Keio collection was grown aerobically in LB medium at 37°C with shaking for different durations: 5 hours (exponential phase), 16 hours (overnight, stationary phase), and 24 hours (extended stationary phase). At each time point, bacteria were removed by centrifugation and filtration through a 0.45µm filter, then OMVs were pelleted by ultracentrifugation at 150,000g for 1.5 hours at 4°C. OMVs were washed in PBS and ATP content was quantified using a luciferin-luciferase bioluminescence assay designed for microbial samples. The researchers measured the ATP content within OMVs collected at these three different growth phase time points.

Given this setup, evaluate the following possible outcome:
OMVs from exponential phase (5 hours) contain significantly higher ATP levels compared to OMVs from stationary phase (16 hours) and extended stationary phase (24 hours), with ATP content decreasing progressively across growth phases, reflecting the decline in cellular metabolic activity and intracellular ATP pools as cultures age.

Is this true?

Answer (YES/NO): NO